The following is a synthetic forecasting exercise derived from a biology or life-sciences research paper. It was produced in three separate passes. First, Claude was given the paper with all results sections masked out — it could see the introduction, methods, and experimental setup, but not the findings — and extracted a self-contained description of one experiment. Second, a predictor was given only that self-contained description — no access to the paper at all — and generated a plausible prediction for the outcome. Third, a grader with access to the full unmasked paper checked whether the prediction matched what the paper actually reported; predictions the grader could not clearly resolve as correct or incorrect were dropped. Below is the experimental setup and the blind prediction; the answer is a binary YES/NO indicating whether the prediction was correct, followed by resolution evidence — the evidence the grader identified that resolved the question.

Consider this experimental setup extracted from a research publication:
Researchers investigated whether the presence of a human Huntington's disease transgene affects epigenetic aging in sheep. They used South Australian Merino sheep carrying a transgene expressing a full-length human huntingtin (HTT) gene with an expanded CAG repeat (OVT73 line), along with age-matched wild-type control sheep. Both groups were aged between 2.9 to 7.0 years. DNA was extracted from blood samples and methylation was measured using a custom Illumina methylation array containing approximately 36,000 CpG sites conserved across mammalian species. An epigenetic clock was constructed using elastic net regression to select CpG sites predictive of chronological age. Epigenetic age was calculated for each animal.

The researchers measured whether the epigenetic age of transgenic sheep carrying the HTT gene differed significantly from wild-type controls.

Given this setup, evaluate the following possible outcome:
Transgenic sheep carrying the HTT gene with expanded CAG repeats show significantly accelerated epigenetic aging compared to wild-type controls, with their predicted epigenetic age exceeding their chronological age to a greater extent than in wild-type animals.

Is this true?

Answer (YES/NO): NO